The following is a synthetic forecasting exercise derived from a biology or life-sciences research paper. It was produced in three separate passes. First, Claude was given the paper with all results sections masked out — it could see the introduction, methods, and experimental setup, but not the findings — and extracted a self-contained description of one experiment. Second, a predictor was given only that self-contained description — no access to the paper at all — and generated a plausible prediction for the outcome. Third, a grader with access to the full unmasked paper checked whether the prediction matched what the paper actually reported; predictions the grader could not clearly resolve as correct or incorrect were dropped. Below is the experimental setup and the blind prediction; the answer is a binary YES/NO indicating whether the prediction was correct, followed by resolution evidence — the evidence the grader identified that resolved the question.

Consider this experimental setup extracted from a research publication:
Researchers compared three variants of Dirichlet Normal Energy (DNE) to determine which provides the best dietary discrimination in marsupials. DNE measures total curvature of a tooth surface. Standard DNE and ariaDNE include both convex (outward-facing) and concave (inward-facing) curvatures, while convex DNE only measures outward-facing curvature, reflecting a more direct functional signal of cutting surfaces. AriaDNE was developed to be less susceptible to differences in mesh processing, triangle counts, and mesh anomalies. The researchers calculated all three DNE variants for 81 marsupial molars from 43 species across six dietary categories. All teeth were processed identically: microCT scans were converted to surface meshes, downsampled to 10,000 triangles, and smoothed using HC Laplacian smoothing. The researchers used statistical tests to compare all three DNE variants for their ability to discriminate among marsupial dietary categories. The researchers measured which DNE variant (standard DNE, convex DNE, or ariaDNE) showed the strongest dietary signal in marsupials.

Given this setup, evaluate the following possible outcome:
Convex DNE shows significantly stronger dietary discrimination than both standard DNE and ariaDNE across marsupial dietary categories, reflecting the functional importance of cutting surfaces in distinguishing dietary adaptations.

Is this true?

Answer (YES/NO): NO